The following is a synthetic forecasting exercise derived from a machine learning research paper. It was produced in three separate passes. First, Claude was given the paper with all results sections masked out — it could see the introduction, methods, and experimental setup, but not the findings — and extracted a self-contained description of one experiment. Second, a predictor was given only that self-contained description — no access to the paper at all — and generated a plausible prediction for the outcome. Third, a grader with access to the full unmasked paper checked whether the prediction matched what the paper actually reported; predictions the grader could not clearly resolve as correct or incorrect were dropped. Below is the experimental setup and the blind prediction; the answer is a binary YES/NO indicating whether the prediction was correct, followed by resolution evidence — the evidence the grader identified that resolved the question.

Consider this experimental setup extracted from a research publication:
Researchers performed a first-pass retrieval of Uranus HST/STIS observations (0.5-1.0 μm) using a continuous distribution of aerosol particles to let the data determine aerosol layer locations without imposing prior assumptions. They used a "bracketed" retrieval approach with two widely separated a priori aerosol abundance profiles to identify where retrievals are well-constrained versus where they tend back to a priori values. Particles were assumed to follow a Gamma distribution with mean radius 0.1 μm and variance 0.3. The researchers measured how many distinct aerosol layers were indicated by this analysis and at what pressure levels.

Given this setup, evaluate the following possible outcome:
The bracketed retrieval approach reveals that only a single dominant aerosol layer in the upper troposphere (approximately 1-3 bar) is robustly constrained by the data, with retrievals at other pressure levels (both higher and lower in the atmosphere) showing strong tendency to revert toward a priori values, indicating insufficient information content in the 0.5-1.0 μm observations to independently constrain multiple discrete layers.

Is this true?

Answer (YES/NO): NO